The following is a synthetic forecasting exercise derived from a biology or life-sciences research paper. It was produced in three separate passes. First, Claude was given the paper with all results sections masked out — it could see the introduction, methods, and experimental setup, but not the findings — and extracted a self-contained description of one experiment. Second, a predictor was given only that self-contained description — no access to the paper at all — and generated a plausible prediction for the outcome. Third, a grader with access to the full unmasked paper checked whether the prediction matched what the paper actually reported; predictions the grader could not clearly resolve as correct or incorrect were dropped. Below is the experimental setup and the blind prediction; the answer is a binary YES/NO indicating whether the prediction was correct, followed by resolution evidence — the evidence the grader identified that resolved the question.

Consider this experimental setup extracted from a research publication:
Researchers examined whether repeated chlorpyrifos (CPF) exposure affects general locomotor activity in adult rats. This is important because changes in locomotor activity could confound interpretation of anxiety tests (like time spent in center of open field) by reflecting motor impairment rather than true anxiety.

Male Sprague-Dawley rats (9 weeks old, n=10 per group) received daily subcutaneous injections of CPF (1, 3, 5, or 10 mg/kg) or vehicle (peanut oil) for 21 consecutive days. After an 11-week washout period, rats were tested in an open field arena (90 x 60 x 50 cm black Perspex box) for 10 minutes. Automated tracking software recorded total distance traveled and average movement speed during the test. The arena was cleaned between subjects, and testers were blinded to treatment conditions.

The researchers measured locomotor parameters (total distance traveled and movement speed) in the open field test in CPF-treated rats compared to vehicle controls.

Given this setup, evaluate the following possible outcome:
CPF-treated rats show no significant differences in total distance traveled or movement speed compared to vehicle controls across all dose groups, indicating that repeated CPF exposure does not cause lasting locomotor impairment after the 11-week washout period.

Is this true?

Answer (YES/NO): YES